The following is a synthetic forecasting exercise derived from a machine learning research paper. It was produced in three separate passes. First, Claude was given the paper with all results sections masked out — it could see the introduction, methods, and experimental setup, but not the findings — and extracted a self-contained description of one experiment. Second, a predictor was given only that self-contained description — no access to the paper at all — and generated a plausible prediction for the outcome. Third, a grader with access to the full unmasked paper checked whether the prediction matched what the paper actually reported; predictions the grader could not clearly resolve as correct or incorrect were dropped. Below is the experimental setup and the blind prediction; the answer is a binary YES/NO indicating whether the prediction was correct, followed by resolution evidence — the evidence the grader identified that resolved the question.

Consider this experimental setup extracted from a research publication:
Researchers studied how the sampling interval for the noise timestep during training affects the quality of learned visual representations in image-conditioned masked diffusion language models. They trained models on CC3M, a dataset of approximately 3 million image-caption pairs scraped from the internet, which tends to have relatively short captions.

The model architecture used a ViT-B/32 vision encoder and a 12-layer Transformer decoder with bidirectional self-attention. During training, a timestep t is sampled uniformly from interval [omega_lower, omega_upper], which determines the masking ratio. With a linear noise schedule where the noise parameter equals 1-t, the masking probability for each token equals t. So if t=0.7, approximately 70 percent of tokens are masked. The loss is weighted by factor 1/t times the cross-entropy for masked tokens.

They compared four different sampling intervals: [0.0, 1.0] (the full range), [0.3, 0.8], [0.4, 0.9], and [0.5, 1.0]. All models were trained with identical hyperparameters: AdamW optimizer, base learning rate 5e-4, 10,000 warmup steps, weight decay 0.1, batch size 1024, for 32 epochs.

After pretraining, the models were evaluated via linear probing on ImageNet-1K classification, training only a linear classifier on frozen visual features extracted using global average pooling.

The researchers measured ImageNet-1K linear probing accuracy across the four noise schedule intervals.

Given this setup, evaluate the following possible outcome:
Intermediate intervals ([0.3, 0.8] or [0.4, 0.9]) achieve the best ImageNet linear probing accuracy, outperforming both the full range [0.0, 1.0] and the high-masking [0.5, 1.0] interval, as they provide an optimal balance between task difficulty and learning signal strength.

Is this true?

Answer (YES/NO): NO